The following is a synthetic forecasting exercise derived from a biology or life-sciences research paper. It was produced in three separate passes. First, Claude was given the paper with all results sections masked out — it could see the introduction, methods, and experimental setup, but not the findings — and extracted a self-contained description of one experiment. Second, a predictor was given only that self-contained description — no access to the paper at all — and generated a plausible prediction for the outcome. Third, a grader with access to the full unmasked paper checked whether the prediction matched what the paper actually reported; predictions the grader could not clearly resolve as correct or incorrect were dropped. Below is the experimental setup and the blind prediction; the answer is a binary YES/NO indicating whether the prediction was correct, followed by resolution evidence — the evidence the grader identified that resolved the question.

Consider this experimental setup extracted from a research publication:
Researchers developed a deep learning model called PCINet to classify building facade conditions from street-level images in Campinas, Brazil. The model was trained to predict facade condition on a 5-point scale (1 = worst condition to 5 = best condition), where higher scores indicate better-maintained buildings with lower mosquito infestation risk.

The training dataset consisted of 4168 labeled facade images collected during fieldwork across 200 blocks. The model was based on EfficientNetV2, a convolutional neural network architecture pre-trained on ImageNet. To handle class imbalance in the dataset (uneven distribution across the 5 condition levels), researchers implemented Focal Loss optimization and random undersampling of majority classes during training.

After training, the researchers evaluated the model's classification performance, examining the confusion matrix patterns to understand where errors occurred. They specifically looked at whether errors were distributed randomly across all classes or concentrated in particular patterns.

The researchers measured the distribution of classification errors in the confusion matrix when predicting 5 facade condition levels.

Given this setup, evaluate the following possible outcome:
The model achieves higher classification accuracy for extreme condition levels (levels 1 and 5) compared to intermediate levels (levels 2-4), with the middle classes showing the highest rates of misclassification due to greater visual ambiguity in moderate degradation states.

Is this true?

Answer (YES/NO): NO